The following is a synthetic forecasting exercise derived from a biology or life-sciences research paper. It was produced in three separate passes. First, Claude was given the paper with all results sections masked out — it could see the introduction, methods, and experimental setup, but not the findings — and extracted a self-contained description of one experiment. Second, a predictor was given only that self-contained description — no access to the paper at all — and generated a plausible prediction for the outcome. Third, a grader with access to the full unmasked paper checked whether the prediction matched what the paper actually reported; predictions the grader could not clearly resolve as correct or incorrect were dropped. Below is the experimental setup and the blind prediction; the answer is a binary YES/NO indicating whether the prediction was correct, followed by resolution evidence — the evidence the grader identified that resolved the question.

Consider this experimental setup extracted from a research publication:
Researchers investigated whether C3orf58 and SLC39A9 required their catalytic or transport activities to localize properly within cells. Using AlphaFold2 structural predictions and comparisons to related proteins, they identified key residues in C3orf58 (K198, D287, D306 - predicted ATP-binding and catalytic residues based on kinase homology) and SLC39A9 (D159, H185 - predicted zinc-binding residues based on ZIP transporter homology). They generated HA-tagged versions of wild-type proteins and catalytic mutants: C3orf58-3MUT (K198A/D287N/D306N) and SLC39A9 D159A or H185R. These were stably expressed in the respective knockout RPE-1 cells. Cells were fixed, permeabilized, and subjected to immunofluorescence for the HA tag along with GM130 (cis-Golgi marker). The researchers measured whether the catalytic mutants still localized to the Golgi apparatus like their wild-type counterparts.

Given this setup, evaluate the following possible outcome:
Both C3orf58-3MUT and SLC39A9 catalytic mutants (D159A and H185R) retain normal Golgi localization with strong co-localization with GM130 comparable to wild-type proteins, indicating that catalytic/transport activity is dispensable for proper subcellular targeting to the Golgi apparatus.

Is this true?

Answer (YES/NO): YES